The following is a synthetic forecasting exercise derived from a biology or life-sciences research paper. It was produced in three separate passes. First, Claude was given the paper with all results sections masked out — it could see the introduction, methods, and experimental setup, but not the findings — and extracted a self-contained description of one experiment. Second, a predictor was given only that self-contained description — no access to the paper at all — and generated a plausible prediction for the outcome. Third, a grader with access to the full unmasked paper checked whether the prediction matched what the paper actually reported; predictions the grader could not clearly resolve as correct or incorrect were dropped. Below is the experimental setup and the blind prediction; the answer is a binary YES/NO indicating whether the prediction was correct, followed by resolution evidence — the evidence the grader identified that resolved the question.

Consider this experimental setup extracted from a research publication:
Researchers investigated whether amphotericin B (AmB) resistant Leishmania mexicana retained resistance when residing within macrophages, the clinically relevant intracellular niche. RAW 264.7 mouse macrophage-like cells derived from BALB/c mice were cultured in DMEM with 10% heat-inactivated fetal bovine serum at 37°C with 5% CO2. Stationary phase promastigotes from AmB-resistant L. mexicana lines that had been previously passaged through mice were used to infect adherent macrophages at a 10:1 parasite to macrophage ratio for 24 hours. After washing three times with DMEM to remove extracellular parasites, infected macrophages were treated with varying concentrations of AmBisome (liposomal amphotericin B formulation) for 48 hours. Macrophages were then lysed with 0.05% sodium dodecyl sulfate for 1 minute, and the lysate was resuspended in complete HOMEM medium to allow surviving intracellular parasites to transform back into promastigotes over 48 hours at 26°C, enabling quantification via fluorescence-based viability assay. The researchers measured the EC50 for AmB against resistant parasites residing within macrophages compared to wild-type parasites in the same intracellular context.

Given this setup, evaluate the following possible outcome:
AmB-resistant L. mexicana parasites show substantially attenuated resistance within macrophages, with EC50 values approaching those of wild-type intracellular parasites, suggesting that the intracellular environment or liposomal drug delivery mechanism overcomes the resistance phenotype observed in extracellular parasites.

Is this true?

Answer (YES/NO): NO